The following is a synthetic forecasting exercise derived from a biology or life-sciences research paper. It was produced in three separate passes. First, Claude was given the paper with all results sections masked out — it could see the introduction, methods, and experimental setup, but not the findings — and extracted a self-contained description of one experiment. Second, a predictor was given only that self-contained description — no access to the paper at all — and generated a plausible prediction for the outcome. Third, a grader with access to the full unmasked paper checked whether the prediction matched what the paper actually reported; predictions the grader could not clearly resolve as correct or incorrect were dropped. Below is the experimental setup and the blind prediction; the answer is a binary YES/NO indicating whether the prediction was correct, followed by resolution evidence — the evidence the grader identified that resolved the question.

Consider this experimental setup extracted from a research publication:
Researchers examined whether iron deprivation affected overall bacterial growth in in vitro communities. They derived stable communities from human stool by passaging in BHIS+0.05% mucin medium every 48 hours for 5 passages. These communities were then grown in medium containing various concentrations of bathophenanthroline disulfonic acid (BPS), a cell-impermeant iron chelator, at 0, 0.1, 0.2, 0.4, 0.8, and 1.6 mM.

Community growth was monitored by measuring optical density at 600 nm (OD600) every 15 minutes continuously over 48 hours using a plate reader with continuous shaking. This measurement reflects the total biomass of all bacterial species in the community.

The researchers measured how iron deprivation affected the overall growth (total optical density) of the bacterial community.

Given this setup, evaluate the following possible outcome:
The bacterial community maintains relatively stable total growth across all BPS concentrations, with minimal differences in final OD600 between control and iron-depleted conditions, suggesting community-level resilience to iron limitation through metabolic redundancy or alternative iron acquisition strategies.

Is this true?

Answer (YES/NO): NO